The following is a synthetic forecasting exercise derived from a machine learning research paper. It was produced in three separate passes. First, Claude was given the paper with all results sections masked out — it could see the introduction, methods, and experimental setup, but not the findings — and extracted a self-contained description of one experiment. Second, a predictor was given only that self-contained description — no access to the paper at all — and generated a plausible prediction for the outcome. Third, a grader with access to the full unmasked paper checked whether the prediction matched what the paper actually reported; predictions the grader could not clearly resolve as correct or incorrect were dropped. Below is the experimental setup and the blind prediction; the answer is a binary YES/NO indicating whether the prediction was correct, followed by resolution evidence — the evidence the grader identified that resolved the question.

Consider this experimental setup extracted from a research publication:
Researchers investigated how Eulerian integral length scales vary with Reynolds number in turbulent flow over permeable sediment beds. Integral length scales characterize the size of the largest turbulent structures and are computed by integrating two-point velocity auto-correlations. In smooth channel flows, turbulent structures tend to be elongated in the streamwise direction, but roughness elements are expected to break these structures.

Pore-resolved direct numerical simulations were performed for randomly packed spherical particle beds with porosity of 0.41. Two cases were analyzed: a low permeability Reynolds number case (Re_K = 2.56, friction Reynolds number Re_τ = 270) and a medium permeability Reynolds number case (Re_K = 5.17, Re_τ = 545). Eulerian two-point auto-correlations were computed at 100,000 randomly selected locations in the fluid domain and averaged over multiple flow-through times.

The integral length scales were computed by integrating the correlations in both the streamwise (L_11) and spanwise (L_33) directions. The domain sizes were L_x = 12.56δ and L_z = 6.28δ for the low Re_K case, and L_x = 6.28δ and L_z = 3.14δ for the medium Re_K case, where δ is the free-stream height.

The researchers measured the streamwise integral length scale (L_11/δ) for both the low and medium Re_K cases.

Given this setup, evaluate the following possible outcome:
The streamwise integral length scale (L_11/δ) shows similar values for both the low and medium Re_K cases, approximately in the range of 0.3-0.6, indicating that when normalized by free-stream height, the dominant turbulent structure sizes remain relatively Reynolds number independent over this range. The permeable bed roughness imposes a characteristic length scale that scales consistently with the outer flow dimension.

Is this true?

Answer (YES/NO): NO